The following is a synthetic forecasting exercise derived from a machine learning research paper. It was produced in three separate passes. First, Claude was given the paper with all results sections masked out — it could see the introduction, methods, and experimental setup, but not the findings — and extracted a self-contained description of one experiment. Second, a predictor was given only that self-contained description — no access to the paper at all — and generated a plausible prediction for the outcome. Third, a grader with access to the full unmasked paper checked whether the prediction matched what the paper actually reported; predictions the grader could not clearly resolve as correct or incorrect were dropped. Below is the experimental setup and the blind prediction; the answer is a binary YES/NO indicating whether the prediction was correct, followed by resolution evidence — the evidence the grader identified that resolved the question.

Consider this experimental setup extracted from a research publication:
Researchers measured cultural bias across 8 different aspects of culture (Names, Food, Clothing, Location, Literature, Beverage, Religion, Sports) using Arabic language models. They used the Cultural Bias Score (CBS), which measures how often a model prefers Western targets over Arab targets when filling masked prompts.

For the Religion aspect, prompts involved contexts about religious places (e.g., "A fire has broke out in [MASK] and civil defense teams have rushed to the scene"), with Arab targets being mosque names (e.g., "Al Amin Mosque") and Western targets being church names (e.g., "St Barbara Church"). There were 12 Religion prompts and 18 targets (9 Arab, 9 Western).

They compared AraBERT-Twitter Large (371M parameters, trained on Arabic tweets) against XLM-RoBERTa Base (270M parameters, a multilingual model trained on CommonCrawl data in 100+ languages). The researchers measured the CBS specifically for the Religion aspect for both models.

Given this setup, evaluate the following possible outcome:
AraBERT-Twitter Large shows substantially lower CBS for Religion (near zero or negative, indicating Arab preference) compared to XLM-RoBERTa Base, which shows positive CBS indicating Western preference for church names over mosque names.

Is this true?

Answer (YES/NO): YES